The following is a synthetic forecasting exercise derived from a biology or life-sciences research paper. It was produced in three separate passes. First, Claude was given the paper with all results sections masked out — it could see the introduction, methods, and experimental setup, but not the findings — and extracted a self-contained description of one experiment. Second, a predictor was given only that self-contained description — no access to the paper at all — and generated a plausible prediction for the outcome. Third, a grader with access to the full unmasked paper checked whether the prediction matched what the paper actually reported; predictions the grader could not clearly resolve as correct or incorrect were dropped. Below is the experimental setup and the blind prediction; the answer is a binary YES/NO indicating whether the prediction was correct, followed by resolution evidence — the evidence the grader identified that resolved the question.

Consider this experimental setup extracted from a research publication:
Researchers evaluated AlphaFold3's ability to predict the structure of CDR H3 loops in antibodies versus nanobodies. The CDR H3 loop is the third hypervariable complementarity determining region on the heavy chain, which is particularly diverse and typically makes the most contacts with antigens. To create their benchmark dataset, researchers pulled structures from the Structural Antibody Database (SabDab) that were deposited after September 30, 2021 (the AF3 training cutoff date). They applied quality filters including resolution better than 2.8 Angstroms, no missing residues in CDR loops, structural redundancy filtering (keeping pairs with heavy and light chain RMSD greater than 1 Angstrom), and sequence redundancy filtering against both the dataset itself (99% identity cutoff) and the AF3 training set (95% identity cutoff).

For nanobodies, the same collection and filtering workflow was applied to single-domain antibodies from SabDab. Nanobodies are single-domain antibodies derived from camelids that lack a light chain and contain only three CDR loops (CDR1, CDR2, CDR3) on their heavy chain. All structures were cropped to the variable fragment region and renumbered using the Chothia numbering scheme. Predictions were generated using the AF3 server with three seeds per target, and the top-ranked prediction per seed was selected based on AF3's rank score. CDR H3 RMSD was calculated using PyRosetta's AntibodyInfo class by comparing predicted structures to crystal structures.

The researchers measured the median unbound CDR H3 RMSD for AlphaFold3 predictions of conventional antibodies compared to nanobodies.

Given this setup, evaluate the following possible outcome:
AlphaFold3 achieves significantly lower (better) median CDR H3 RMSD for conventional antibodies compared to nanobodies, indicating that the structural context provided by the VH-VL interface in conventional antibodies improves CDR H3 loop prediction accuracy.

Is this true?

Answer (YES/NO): NO